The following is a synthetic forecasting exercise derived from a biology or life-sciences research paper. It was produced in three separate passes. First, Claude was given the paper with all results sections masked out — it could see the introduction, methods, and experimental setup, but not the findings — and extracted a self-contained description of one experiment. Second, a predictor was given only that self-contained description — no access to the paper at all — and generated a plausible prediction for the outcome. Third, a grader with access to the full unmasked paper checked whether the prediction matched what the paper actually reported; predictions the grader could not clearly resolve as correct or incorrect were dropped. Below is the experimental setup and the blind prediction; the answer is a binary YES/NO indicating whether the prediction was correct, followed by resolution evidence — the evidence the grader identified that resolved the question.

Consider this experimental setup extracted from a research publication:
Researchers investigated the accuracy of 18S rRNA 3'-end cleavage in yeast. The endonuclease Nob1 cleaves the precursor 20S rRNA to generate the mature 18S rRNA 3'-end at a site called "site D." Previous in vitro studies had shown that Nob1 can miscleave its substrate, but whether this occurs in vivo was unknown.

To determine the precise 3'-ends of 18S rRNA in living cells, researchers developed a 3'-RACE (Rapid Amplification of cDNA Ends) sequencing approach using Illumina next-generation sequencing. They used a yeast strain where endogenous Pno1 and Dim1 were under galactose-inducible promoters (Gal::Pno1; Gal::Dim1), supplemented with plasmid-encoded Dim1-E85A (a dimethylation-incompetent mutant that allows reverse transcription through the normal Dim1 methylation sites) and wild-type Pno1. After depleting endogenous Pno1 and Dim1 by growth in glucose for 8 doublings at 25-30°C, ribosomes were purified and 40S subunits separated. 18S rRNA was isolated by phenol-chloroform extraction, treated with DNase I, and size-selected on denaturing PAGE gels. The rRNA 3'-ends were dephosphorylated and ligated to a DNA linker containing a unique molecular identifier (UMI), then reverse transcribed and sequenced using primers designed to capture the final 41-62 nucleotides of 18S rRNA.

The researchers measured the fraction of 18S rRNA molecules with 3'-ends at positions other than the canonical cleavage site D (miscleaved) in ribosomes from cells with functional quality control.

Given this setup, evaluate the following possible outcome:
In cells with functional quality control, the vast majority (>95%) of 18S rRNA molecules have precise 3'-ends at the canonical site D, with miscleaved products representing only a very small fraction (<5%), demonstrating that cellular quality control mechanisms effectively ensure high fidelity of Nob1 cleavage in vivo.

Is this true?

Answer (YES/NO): YES